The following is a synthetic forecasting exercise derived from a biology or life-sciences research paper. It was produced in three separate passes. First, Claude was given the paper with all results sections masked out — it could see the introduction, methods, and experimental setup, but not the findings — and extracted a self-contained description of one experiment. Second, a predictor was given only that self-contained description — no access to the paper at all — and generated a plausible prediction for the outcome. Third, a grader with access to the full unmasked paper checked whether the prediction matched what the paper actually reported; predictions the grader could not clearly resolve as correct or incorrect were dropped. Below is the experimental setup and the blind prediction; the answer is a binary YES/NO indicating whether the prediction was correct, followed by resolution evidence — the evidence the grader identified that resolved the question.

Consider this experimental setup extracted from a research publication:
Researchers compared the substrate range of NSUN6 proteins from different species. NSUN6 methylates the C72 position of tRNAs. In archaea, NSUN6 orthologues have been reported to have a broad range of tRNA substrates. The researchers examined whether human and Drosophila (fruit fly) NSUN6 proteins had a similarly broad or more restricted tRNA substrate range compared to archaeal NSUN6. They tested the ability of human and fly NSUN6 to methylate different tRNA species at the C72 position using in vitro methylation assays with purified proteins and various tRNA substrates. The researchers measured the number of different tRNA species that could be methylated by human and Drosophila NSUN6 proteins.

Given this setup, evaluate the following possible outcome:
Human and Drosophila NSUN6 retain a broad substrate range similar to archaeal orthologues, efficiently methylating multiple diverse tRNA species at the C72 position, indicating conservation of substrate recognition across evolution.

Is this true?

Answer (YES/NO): NO